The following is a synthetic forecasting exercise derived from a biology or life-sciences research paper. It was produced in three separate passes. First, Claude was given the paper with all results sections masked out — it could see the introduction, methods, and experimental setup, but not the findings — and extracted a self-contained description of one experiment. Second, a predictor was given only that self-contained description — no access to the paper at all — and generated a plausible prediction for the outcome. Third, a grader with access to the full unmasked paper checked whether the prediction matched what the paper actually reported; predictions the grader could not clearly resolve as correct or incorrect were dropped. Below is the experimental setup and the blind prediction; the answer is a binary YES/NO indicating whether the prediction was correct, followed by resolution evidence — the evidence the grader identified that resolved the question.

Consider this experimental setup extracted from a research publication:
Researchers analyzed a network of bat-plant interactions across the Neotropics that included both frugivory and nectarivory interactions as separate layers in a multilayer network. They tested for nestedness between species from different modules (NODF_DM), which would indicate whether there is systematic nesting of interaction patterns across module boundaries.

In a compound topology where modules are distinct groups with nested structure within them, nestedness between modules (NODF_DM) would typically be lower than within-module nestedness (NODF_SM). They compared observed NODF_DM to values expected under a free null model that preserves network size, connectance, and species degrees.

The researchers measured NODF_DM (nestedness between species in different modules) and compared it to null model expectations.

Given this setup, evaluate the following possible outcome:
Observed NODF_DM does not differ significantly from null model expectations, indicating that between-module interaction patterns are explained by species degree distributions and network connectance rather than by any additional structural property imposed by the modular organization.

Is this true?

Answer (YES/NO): NO